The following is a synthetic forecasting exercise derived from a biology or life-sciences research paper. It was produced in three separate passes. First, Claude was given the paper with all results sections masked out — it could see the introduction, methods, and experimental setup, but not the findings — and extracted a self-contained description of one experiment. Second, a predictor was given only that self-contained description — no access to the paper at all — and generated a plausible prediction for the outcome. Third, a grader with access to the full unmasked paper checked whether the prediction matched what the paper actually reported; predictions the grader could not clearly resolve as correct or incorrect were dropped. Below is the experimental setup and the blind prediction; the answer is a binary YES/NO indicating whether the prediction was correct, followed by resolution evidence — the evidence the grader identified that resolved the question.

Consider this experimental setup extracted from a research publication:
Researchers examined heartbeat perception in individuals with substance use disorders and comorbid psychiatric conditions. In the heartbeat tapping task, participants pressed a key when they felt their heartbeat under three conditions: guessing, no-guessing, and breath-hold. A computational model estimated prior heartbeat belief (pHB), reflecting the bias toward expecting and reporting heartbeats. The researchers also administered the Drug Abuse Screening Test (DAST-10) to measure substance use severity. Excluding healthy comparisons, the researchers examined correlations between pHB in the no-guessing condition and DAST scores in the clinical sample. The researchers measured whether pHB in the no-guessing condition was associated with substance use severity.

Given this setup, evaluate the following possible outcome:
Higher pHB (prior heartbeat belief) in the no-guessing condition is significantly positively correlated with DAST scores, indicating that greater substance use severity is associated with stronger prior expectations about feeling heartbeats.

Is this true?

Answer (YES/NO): NO